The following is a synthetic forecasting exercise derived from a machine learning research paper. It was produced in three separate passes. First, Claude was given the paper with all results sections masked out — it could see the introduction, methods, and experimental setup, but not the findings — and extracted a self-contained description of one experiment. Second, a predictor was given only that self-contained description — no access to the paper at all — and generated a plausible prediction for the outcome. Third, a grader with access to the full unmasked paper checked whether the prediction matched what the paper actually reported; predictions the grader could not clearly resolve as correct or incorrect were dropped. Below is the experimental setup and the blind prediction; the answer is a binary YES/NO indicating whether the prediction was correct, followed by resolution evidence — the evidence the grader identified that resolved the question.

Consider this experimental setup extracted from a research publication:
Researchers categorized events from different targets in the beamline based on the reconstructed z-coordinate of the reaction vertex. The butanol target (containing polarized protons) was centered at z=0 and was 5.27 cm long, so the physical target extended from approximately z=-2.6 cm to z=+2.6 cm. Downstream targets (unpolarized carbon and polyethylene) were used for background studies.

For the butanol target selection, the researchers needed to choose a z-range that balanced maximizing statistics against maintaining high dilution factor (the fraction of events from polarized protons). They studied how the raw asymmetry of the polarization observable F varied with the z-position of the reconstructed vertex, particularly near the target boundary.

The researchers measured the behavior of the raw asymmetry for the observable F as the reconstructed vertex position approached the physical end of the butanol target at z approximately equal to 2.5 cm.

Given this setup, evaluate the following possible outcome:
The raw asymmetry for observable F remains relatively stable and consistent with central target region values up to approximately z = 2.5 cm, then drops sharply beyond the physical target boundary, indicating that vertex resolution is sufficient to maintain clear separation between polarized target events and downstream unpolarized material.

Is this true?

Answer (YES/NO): YES